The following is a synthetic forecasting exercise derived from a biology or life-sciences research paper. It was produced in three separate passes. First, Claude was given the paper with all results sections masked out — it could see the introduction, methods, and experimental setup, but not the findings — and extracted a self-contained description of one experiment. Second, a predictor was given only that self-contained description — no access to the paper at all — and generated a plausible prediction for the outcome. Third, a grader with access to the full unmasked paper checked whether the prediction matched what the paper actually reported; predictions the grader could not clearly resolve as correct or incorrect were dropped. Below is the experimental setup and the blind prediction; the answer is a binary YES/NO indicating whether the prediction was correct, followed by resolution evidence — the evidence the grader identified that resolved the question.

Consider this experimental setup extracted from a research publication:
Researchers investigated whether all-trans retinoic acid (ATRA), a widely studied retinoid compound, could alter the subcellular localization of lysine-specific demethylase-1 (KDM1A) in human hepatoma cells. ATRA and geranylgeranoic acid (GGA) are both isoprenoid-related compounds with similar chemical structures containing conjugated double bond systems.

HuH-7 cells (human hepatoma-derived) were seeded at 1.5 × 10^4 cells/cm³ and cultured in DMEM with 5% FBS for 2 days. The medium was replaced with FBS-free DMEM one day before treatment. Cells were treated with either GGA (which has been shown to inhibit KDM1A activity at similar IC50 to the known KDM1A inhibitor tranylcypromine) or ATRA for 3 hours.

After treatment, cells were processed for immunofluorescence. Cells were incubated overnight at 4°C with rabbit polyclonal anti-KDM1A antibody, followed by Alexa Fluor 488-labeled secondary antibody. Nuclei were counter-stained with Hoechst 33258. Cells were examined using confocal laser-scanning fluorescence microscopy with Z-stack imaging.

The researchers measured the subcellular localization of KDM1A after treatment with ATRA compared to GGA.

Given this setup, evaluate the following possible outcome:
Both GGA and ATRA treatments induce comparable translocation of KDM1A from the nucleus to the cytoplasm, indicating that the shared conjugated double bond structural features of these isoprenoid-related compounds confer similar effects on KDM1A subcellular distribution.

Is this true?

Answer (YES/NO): NO